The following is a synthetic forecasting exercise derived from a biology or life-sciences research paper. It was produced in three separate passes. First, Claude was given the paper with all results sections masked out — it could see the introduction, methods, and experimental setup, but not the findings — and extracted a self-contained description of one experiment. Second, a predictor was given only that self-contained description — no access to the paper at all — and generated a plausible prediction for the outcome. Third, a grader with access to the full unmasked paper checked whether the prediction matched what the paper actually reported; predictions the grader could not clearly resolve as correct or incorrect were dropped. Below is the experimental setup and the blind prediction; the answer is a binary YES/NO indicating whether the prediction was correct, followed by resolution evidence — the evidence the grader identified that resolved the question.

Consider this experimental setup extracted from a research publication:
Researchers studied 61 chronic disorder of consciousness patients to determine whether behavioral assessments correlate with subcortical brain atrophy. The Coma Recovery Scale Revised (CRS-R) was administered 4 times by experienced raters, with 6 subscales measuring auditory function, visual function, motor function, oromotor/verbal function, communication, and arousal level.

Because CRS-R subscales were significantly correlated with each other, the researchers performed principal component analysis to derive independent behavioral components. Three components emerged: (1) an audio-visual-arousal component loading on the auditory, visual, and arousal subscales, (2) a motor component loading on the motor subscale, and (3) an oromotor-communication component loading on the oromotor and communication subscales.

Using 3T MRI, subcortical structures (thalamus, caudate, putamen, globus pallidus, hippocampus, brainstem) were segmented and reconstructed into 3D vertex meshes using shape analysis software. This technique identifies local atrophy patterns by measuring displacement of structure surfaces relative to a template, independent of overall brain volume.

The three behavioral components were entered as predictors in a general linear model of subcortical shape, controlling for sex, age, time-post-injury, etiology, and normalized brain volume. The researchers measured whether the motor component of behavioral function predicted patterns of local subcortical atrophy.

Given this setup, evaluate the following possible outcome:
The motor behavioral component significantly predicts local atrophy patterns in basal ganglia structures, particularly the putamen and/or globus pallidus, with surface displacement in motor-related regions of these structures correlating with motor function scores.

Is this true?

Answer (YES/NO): NO